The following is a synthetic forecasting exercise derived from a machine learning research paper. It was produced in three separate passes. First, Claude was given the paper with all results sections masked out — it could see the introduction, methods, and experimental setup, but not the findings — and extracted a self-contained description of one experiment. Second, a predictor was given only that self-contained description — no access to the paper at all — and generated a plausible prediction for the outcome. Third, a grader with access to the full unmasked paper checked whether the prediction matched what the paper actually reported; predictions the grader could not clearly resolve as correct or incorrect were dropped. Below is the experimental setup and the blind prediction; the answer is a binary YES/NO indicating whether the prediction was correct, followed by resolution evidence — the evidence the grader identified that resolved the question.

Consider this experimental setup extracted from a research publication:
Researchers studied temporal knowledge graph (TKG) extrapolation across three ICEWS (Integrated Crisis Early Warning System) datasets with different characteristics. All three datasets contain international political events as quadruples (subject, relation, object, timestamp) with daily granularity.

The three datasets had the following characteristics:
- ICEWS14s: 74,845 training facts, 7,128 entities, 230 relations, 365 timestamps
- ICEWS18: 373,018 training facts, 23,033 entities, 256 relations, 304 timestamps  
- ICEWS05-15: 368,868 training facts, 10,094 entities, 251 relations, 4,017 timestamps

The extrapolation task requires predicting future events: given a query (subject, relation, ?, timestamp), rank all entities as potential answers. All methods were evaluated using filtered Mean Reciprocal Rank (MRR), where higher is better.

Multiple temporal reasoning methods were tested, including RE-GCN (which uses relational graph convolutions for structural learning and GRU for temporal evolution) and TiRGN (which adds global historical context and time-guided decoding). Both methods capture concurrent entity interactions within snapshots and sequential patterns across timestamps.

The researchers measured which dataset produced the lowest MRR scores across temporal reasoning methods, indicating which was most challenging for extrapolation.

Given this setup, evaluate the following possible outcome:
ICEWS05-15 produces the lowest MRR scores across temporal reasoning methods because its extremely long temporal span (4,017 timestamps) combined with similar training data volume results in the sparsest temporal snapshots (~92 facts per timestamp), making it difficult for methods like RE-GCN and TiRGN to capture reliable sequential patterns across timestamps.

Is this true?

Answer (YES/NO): NO